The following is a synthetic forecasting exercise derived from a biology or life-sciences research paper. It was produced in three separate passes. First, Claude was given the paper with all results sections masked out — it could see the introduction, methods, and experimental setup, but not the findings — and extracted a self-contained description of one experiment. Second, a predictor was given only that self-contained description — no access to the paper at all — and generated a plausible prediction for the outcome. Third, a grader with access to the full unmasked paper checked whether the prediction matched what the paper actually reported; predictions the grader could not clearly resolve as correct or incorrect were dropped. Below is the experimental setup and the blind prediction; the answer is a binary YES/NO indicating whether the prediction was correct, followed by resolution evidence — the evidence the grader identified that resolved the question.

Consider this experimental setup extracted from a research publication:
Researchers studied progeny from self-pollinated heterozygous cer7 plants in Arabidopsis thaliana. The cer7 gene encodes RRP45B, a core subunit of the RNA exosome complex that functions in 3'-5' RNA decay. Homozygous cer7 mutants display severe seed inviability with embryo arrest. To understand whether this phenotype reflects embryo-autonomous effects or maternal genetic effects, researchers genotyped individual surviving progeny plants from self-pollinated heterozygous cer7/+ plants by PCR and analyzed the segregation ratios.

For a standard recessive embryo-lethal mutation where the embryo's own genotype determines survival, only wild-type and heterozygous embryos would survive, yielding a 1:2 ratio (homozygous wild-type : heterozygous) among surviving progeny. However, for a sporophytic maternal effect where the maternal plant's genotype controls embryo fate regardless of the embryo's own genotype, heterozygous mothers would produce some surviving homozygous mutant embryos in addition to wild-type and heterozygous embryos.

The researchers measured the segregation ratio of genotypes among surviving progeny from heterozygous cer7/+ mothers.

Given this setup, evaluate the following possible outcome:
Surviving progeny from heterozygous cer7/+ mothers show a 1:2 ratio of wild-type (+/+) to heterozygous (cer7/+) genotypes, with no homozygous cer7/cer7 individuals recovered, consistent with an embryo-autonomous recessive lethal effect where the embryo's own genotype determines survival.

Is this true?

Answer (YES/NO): NO